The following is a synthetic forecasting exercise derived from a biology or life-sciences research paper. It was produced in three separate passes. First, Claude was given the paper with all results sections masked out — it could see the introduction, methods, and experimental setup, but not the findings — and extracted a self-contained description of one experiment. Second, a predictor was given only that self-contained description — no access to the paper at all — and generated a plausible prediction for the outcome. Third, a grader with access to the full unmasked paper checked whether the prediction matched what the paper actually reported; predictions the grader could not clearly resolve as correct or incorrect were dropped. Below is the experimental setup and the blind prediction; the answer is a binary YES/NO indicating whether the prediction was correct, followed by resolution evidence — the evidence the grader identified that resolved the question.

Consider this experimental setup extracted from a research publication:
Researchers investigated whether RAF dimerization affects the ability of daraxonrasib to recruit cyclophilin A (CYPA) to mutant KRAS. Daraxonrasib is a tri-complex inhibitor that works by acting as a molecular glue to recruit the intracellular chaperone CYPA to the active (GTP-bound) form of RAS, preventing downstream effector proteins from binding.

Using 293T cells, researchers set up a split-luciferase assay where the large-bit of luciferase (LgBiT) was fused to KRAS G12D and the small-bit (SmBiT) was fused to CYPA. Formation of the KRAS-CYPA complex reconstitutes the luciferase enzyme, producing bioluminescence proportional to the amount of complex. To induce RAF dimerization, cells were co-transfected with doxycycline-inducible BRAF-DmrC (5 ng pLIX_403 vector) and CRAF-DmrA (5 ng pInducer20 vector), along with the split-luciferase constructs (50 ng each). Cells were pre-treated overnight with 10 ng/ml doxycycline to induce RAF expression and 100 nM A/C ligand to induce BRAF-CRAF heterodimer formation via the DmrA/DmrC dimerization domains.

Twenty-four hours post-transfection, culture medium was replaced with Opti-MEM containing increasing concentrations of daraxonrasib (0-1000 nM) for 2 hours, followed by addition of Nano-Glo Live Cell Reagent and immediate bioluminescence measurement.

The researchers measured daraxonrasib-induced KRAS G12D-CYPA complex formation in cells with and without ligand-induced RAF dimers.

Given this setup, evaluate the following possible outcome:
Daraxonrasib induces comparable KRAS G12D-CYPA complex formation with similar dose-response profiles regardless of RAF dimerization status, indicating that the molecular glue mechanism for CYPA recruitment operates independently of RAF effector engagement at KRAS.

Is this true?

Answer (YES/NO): NO